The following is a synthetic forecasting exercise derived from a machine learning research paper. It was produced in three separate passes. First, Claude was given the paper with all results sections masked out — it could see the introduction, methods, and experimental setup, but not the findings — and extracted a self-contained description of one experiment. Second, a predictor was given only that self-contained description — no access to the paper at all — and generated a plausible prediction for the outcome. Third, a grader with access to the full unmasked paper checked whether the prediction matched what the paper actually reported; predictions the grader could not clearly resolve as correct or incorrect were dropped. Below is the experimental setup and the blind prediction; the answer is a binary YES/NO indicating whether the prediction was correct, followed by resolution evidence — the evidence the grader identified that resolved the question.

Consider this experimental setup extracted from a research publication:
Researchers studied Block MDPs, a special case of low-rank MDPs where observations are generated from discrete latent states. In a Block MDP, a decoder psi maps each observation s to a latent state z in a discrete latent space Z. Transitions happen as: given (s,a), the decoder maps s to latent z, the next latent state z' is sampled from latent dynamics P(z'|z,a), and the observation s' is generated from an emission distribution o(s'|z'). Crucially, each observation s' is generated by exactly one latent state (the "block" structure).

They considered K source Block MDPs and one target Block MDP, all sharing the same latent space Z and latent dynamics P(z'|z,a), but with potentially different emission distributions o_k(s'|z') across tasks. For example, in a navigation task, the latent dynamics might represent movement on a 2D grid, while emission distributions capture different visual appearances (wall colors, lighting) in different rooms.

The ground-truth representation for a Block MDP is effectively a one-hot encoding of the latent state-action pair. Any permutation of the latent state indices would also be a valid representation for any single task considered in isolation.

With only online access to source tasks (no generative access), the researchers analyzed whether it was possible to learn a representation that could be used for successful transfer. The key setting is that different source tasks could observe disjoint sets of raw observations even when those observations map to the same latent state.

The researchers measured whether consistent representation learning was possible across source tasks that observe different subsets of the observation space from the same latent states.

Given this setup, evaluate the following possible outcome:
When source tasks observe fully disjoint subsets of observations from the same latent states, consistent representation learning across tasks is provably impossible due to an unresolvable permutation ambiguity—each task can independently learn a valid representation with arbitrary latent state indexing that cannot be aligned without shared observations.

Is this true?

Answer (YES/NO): YES